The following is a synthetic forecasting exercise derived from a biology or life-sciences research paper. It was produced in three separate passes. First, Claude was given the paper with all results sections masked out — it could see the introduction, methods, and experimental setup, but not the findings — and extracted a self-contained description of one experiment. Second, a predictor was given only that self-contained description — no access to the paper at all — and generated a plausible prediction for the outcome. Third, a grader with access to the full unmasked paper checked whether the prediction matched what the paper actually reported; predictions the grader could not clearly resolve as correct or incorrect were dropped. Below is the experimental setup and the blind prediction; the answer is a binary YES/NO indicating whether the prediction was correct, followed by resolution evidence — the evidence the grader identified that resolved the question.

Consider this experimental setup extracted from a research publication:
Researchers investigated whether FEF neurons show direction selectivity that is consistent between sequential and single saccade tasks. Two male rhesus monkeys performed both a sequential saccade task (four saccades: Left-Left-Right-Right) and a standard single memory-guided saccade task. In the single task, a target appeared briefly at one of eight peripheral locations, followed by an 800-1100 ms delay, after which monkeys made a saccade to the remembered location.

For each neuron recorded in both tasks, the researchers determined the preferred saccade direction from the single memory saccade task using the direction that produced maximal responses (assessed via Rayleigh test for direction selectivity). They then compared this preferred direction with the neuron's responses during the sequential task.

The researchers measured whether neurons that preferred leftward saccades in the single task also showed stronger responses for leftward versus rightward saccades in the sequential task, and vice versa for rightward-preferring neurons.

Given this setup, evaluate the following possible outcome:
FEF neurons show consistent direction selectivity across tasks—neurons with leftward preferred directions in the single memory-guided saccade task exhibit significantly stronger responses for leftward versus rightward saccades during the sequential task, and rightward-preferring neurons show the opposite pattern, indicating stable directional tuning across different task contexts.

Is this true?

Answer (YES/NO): NO